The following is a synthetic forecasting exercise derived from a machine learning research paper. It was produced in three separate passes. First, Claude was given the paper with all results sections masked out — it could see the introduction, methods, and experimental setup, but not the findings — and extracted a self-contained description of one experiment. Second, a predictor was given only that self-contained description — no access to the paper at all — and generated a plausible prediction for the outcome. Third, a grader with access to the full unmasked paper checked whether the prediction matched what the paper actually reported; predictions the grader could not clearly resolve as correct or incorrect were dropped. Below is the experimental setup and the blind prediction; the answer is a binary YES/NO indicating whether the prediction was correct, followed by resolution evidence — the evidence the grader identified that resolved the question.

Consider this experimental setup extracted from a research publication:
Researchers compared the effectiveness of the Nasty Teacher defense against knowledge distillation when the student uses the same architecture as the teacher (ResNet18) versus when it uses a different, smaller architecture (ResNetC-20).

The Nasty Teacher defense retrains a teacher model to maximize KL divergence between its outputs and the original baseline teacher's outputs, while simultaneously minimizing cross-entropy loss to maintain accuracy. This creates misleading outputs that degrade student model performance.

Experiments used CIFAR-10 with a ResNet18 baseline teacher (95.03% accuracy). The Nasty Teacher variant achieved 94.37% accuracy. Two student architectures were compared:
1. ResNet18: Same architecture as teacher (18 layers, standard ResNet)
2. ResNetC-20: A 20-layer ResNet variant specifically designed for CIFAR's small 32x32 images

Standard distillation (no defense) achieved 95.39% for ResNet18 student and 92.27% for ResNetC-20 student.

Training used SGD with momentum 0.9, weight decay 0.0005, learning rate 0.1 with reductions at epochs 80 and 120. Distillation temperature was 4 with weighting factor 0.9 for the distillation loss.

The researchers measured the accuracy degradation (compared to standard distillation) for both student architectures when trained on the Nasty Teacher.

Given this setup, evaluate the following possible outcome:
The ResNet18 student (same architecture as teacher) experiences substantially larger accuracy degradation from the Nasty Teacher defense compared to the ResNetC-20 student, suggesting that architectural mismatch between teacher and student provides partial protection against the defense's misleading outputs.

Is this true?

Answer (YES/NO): NO